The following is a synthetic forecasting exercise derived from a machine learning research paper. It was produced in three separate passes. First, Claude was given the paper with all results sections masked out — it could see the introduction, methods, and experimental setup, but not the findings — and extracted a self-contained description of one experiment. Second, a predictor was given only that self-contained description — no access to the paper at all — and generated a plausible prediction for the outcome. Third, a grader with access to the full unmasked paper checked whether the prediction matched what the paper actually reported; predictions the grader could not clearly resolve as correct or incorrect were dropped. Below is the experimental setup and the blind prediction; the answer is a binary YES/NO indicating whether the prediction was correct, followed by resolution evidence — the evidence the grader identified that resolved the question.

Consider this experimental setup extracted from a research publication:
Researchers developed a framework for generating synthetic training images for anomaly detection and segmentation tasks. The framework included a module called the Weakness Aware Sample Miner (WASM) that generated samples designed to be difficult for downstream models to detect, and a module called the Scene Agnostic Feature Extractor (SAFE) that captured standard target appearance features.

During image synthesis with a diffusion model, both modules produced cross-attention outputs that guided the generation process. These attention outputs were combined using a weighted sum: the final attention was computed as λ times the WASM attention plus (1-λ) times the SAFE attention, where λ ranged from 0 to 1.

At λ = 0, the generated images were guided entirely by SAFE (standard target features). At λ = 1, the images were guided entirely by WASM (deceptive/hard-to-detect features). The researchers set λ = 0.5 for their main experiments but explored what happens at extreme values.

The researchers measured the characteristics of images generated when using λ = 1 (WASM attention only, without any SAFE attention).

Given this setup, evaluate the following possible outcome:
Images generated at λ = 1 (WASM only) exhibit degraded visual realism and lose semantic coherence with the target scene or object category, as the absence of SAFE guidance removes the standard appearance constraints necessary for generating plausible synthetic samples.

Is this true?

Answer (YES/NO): NO